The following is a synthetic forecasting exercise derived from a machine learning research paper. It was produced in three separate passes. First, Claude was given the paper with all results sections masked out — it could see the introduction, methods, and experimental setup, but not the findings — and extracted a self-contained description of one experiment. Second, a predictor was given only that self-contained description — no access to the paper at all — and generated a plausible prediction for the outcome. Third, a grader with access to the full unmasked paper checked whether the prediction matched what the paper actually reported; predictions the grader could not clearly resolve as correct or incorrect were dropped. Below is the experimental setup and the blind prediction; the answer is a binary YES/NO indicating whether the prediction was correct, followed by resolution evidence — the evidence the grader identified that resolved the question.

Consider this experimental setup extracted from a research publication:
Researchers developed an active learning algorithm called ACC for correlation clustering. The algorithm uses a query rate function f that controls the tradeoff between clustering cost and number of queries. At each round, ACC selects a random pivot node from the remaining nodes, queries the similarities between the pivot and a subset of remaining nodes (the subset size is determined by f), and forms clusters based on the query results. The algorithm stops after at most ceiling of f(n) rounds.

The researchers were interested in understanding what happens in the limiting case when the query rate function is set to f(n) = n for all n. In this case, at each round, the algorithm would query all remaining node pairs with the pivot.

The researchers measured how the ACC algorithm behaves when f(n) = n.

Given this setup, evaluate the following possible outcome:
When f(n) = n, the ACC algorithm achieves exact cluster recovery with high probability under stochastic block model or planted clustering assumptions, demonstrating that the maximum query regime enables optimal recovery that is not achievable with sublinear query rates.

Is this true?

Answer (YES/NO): NO